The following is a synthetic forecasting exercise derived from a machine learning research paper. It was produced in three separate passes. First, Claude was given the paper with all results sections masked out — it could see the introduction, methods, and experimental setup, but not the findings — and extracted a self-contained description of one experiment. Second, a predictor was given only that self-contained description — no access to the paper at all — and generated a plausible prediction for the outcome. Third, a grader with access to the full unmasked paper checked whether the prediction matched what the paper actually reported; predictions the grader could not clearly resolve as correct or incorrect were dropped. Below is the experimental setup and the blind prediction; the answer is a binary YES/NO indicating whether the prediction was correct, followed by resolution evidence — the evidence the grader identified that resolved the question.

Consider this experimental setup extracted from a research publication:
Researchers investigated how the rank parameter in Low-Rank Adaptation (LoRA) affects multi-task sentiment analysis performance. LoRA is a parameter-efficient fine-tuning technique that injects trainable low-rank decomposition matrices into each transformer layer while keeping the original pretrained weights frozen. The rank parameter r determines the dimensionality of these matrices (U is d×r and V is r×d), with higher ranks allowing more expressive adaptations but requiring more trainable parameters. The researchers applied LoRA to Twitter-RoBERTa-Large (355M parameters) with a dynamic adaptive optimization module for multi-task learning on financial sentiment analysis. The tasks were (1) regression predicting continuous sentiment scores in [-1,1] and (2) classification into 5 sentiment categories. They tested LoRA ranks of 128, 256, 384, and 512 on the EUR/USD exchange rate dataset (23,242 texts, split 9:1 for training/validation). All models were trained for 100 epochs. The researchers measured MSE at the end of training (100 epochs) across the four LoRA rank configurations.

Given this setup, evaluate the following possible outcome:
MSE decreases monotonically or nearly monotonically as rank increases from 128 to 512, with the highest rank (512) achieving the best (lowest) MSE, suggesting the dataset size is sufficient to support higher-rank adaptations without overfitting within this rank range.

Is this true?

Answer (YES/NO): YES